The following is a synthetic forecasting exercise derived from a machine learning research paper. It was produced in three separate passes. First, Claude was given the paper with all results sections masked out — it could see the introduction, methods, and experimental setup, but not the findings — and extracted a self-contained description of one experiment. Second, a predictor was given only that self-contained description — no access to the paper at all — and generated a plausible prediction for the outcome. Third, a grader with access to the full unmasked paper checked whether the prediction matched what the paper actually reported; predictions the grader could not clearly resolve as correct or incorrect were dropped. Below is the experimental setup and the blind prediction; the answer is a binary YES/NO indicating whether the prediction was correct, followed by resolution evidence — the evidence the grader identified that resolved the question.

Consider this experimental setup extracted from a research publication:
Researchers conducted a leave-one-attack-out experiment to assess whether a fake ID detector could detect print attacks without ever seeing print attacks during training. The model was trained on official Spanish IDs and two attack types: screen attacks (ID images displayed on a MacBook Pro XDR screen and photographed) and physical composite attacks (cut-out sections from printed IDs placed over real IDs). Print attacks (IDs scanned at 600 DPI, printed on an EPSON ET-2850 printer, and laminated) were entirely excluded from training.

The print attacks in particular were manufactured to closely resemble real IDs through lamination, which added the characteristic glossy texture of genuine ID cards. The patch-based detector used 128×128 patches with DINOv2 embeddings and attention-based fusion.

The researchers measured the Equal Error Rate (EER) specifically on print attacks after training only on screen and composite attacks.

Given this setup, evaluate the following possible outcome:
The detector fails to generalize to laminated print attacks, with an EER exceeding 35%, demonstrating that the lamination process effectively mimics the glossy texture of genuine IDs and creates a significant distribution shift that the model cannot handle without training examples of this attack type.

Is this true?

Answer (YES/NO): NO